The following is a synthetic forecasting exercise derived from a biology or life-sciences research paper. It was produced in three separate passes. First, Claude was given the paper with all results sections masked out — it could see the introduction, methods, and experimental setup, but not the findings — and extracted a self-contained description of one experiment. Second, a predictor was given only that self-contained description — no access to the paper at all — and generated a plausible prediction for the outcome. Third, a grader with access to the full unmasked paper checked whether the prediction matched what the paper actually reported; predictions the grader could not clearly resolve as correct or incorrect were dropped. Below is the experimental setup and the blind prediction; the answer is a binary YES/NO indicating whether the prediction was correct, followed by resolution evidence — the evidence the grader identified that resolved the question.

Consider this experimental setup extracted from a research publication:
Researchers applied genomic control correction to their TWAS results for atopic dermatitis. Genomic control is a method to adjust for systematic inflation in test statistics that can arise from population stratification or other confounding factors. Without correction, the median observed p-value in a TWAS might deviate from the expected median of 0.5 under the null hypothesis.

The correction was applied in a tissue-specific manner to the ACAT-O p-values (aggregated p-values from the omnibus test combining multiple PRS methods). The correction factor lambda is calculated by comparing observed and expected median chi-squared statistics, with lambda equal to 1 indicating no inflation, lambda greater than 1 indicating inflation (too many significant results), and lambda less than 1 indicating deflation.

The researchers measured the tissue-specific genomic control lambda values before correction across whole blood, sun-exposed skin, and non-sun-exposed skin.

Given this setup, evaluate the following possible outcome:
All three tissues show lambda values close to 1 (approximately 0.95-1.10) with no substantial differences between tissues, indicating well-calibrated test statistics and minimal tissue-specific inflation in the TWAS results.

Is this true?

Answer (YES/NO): NO